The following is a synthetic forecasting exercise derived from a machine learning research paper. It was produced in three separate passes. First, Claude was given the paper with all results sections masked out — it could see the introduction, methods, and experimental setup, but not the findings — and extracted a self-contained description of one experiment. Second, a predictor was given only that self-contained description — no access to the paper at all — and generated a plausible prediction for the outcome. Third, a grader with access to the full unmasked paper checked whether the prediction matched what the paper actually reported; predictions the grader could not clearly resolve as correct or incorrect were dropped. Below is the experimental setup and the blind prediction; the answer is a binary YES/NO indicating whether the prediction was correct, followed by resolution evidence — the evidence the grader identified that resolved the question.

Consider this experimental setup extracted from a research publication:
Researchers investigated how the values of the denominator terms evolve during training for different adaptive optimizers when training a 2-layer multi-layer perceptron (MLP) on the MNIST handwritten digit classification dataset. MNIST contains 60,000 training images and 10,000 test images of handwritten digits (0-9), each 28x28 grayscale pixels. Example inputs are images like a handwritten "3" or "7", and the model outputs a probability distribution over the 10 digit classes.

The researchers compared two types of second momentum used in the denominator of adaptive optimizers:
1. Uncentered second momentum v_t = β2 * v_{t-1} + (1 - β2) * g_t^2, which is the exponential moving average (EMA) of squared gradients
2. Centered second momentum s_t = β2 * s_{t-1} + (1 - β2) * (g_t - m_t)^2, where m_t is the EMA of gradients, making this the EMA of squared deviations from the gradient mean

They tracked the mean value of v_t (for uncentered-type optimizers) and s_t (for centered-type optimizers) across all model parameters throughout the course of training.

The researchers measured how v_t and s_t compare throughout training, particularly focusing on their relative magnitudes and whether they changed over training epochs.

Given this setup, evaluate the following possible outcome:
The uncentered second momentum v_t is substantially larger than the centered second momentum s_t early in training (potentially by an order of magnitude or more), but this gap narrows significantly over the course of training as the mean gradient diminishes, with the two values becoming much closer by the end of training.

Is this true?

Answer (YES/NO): YES